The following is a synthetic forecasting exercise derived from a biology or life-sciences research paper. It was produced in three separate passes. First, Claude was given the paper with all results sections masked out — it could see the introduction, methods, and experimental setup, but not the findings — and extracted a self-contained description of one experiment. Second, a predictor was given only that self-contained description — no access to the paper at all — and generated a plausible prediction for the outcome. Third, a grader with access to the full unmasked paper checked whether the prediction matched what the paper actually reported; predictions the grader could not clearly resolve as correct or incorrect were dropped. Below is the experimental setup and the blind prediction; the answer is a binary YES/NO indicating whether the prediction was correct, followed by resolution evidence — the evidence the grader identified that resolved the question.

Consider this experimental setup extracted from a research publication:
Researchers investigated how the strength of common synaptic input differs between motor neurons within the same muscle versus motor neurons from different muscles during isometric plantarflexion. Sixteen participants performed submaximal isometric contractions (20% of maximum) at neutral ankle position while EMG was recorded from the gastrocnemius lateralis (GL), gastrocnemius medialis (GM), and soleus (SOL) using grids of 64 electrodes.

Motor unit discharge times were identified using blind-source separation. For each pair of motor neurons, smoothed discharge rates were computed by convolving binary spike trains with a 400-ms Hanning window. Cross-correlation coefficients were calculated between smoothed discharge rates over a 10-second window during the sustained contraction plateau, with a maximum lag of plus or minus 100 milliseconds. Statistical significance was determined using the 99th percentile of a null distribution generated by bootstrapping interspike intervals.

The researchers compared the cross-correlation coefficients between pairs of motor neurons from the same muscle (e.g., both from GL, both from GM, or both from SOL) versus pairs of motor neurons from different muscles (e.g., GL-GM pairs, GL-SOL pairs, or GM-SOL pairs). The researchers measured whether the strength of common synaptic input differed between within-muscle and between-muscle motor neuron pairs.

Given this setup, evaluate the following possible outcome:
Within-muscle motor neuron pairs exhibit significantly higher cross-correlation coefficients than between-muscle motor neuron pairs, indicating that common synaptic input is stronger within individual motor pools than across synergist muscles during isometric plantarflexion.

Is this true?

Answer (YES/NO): YES